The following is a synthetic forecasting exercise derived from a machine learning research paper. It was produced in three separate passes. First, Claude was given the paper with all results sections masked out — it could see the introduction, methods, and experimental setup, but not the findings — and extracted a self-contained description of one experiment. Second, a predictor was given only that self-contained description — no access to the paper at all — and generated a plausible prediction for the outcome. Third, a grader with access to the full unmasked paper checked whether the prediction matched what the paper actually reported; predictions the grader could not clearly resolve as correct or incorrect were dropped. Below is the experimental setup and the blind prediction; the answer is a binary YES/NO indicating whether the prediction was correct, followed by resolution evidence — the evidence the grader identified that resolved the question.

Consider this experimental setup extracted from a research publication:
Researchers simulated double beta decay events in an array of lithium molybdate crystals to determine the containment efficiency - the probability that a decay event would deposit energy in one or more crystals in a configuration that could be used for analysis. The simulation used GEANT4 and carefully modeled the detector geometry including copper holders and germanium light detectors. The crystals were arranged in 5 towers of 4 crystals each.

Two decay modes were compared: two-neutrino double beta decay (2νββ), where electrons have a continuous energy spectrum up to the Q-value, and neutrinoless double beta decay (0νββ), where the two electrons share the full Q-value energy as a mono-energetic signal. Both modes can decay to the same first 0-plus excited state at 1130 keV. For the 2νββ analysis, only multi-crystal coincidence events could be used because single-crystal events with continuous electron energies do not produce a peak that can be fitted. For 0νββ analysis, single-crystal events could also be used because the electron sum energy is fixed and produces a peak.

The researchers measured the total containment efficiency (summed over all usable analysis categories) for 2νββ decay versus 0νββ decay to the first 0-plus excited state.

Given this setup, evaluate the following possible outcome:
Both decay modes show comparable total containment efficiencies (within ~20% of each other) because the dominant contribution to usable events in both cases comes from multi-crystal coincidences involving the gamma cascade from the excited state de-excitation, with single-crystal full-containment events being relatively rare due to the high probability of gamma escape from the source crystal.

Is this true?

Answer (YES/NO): NO